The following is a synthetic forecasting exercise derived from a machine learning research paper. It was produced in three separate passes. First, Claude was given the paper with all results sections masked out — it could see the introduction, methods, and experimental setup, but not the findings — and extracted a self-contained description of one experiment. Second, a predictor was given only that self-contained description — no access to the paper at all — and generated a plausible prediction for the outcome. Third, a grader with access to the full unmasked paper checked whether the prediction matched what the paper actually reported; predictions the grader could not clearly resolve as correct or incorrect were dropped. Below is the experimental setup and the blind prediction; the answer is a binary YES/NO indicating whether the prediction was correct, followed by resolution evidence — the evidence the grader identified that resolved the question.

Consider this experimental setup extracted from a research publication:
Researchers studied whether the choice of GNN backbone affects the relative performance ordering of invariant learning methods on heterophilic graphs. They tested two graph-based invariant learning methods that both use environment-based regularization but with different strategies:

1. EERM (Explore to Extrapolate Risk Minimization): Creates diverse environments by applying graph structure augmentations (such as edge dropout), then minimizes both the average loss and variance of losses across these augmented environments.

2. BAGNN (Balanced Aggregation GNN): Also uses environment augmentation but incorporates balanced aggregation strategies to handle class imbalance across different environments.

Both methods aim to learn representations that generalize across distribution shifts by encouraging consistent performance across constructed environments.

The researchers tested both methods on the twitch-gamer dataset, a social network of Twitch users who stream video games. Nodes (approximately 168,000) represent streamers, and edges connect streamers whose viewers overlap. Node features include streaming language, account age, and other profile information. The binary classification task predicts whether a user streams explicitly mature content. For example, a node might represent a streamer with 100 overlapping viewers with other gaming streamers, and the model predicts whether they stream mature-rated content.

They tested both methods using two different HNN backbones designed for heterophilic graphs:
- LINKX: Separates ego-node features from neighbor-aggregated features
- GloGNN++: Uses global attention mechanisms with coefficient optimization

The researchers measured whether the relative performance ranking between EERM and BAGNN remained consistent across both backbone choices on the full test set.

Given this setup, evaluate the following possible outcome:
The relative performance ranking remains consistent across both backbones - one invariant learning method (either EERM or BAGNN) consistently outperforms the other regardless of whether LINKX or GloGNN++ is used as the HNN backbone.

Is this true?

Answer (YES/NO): YES